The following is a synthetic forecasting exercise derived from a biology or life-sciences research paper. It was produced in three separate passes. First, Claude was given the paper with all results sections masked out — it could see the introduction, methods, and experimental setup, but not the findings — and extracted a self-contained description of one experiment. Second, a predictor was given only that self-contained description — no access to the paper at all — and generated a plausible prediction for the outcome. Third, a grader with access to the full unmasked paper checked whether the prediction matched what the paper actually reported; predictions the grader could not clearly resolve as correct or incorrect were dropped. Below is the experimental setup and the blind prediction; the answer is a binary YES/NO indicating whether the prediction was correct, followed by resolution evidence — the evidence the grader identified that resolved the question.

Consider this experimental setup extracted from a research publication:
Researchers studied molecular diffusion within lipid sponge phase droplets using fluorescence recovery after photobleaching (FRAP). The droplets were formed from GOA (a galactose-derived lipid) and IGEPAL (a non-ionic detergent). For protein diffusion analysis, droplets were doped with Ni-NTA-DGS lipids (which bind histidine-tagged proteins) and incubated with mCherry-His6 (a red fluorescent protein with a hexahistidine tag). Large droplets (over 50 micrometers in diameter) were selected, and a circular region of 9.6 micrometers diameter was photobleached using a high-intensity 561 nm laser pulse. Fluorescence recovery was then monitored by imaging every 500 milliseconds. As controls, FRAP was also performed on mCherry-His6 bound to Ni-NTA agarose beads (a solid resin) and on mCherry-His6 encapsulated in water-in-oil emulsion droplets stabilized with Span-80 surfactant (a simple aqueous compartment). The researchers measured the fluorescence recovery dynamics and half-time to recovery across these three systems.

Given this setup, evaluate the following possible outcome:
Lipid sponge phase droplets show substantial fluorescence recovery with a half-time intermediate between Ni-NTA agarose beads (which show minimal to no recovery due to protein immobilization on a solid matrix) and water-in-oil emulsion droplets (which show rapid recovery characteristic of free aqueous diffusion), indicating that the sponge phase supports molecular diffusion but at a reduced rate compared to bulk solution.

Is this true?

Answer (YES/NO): YES